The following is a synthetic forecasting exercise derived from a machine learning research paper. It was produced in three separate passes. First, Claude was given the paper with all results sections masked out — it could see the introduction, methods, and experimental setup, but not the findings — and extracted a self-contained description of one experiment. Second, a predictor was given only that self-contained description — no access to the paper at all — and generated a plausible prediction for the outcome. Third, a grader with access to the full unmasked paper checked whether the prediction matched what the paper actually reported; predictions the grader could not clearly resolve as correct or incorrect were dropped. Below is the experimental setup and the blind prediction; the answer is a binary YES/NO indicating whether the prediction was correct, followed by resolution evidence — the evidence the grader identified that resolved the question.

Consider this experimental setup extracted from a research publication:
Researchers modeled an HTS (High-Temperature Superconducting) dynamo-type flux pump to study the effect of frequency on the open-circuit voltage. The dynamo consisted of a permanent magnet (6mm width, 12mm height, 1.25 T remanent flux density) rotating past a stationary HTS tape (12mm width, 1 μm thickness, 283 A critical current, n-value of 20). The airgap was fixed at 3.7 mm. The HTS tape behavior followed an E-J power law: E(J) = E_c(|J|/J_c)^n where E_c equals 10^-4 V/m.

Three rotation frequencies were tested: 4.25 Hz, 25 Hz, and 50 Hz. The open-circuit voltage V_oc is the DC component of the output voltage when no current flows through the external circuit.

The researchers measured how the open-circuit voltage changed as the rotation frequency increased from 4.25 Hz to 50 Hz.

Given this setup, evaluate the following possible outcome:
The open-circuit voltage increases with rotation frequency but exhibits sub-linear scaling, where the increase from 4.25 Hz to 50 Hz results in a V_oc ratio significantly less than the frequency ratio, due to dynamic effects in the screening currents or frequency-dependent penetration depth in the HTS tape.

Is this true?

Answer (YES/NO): NO